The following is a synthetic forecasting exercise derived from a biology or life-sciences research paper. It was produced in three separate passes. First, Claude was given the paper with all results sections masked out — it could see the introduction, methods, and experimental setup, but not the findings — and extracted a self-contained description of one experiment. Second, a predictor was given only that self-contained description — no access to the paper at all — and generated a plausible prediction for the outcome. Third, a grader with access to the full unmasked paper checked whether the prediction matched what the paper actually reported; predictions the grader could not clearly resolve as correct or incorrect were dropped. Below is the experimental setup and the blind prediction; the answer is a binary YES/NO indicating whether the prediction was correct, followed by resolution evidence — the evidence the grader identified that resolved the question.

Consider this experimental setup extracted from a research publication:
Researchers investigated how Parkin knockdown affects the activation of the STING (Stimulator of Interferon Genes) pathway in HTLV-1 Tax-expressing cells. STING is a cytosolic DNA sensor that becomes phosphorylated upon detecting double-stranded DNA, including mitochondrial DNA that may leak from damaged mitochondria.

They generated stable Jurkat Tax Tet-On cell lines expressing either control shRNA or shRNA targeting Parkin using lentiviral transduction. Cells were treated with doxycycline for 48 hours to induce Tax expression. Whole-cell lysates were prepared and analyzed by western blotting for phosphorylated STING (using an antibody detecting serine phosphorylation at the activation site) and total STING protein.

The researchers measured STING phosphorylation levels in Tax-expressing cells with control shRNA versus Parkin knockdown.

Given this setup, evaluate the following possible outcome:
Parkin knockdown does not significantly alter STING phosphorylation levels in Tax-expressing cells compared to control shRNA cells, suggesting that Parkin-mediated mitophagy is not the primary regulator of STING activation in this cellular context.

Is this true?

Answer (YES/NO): NO